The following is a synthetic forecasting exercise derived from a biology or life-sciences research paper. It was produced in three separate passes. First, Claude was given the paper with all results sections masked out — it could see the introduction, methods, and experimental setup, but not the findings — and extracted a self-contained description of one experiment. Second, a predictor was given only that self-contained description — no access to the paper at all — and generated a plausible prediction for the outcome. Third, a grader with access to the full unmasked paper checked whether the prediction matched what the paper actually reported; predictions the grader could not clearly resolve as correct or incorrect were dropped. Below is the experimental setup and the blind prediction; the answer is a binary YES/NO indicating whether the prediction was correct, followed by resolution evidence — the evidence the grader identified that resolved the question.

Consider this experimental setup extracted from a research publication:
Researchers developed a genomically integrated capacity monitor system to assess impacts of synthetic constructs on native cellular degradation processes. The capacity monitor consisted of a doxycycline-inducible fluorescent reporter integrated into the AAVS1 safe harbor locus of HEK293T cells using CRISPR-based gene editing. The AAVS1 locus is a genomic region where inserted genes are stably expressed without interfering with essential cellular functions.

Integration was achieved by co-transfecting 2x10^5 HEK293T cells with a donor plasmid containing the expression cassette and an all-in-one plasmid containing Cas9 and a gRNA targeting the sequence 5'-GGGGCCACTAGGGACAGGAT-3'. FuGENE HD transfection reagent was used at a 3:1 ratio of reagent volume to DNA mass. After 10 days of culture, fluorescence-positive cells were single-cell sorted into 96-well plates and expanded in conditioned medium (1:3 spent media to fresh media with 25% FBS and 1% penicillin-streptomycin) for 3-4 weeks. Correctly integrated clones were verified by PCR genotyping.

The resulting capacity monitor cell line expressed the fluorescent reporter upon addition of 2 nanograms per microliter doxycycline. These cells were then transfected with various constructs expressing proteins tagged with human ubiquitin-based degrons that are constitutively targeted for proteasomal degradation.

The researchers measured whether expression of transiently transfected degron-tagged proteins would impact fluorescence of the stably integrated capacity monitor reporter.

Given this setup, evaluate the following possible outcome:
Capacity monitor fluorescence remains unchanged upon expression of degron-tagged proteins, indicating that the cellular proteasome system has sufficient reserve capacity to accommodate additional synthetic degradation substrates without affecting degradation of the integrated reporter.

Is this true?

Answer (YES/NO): NO